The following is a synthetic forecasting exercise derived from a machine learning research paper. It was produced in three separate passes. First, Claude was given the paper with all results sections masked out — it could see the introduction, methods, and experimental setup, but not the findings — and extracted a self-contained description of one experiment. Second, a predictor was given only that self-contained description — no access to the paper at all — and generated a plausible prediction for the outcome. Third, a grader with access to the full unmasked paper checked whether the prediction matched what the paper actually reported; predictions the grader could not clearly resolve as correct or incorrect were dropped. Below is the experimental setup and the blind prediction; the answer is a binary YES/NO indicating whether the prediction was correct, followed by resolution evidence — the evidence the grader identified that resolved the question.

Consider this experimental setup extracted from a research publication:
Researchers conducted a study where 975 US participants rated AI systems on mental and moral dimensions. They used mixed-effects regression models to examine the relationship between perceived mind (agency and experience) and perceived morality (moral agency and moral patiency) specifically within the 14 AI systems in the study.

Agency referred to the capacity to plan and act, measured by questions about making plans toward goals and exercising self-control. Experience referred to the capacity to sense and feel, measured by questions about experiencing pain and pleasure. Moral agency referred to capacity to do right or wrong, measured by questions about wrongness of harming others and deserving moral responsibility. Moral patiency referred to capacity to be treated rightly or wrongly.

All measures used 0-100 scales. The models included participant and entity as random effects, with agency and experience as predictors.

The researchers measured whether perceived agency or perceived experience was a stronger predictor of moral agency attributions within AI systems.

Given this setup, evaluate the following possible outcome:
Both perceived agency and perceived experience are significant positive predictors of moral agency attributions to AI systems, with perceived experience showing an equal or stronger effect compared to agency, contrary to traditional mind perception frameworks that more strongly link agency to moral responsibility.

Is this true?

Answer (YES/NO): YES